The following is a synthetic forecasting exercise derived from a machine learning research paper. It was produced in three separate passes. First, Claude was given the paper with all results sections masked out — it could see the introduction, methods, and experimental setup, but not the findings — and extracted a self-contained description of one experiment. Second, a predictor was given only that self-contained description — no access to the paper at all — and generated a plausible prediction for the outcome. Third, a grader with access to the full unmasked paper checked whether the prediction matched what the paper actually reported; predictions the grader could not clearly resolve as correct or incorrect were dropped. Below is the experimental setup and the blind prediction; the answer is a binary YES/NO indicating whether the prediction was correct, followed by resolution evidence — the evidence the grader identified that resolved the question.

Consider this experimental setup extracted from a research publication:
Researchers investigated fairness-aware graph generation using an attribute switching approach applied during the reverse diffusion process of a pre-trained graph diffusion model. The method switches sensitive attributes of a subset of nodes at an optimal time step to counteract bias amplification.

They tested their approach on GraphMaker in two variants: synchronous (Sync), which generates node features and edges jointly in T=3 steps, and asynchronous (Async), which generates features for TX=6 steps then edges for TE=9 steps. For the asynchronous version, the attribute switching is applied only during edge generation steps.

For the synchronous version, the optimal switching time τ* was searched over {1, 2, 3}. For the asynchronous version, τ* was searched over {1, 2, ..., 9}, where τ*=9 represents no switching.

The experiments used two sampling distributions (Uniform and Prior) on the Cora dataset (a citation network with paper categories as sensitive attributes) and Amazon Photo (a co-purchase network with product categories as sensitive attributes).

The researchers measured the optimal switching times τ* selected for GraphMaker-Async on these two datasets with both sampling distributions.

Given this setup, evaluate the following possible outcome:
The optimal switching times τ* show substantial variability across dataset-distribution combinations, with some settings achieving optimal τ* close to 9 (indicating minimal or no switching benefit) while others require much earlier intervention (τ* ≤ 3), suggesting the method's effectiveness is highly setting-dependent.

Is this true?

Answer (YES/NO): NO